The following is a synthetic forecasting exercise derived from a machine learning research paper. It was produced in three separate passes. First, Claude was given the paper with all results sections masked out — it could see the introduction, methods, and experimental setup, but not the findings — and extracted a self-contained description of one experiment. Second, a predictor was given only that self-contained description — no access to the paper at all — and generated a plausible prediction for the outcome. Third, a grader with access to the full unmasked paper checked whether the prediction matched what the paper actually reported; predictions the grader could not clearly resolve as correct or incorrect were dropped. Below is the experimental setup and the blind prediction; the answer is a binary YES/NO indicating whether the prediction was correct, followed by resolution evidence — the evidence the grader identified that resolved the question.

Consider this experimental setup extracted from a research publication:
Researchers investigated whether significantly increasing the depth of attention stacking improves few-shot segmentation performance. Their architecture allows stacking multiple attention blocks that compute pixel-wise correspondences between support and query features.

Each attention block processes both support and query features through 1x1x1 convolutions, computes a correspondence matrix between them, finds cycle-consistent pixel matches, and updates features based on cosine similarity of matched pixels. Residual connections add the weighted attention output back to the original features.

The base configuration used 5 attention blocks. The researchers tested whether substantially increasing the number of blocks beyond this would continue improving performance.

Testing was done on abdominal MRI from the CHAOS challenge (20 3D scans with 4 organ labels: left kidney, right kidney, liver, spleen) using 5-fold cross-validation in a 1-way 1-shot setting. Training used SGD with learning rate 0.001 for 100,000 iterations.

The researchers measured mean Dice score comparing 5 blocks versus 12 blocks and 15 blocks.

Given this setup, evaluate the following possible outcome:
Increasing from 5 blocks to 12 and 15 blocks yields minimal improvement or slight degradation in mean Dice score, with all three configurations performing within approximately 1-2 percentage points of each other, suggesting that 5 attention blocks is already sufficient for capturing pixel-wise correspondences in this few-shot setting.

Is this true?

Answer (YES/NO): YES